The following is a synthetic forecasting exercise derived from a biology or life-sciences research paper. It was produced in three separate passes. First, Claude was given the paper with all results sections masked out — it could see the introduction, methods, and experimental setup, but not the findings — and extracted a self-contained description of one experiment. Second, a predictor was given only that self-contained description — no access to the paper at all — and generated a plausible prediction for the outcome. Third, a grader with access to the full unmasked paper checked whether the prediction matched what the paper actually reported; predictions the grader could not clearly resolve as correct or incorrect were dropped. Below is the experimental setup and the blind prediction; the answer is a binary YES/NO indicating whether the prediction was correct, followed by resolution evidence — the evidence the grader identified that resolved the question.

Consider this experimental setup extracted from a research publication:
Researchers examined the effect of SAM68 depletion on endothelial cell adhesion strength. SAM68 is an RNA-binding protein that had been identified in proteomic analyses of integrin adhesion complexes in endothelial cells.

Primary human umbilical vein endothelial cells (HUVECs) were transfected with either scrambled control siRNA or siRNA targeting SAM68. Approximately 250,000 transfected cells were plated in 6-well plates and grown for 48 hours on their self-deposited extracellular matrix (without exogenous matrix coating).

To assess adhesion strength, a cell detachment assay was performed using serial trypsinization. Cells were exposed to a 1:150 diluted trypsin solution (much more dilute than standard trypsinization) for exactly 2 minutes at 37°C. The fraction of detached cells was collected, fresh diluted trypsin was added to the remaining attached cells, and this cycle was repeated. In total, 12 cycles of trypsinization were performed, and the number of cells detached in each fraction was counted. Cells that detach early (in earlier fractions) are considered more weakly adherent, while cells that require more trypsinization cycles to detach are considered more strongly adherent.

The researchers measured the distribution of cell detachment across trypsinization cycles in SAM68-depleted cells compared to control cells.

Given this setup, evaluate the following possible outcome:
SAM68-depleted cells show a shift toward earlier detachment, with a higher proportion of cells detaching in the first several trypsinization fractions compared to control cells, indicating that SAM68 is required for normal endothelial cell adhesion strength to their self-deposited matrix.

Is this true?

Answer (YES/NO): YES